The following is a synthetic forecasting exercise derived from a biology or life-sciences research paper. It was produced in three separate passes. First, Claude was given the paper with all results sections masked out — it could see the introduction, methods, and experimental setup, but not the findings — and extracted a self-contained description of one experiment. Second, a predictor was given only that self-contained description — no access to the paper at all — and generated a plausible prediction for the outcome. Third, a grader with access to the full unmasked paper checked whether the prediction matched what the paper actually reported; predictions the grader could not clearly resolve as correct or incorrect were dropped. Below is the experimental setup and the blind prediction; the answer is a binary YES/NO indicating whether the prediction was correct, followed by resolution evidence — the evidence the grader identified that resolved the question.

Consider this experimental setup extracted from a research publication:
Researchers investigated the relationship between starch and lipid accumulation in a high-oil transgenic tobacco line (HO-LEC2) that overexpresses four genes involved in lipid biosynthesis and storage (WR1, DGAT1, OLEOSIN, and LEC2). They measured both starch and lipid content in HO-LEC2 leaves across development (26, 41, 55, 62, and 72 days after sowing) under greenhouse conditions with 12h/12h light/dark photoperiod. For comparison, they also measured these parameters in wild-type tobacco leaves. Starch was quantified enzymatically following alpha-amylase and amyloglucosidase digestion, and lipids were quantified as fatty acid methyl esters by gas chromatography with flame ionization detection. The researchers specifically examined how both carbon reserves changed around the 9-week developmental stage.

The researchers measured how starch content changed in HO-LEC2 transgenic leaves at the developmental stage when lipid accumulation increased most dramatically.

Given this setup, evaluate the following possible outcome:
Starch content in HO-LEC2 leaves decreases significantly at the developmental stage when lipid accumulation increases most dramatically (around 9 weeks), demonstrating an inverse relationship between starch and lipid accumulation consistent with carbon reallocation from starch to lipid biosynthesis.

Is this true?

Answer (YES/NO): YES